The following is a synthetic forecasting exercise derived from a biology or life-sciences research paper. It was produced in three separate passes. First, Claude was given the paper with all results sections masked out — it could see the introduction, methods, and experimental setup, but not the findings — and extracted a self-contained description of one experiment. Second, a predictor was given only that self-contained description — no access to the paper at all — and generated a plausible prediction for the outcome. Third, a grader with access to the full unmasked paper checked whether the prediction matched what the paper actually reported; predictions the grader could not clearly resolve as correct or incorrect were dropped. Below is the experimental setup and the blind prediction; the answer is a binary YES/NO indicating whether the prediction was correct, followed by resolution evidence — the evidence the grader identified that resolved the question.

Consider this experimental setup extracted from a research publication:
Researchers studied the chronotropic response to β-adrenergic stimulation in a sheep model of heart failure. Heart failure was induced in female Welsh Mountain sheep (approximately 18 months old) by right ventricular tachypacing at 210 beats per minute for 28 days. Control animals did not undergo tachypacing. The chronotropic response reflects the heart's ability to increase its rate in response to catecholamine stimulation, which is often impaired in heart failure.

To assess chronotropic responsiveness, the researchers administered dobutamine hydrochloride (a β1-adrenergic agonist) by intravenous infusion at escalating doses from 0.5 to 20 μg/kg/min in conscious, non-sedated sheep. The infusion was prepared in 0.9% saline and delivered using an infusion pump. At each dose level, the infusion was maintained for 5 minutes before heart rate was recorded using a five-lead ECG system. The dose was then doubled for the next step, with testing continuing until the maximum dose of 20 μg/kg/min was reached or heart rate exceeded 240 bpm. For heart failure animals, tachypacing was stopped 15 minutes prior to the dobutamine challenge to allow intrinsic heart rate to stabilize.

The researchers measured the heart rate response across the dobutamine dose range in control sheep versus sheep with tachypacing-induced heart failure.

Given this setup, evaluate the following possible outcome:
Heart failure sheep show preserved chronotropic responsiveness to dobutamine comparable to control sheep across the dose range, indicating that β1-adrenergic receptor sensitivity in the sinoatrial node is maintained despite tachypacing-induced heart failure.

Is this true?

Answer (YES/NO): NO